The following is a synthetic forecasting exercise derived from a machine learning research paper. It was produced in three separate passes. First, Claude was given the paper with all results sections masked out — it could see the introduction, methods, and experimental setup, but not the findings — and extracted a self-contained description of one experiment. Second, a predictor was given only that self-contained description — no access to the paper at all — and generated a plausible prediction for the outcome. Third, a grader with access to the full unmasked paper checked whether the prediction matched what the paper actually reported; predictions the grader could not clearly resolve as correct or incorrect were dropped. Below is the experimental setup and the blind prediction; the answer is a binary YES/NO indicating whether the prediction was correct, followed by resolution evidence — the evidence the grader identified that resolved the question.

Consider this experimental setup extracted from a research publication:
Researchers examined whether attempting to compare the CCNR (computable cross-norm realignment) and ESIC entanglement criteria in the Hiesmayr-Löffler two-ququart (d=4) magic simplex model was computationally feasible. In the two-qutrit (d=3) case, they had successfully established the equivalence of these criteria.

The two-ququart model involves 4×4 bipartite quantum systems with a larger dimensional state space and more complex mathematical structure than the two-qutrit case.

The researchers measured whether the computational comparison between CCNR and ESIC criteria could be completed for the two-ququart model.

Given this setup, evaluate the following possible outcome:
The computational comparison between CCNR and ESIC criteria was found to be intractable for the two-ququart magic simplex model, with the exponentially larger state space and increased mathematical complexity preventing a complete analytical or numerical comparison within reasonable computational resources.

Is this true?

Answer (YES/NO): YES